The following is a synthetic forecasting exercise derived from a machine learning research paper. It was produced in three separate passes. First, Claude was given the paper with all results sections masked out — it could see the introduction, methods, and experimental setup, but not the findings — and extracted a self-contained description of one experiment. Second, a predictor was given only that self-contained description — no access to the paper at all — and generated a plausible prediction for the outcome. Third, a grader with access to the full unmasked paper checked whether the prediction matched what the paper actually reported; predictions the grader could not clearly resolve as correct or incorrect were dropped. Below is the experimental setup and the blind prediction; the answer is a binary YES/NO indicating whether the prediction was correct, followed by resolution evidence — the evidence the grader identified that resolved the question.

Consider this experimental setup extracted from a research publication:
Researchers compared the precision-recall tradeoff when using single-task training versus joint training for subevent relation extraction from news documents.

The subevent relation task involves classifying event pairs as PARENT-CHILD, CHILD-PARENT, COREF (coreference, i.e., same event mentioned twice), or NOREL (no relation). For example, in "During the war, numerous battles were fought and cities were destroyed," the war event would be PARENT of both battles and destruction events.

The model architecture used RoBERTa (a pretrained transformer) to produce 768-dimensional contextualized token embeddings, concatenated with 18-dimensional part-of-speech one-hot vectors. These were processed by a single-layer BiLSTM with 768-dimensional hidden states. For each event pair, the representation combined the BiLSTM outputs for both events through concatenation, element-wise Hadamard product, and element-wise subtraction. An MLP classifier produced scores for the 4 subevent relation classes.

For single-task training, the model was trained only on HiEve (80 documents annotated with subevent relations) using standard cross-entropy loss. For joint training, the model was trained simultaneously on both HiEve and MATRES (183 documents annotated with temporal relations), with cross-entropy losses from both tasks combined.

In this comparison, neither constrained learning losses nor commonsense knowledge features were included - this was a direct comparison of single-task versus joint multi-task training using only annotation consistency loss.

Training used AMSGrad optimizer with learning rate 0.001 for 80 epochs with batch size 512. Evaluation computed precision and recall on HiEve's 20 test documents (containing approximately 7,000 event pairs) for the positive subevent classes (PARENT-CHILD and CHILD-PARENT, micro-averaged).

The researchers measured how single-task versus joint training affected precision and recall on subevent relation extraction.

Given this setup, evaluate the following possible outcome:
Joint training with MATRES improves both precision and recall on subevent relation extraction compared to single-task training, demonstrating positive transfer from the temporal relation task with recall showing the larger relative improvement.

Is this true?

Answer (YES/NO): NO